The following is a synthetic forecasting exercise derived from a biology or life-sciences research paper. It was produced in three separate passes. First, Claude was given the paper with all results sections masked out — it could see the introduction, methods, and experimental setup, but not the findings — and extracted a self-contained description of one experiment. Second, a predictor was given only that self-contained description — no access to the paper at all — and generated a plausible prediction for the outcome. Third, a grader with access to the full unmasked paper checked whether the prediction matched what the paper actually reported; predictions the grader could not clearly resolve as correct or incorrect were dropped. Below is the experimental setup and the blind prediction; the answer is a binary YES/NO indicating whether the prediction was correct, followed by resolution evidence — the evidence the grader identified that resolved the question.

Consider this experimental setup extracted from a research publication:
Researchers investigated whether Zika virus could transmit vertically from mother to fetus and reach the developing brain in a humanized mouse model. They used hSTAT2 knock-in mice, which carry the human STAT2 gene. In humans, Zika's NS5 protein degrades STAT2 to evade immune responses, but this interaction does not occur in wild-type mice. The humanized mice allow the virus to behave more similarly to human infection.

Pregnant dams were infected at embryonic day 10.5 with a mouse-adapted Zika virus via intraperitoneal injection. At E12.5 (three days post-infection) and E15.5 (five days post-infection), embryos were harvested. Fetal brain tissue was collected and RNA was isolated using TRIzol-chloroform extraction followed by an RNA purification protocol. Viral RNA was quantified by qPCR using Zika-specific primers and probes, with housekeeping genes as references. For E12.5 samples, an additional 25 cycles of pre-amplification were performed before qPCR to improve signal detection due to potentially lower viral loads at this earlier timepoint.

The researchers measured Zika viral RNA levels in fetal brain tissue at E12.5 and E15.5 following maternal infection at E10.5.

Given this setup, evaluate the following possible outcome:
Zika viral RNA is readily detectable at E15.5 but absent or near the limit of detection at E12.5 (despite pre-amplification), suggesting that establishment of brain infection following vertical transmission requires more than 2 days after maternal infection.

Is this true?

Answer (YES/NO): YES